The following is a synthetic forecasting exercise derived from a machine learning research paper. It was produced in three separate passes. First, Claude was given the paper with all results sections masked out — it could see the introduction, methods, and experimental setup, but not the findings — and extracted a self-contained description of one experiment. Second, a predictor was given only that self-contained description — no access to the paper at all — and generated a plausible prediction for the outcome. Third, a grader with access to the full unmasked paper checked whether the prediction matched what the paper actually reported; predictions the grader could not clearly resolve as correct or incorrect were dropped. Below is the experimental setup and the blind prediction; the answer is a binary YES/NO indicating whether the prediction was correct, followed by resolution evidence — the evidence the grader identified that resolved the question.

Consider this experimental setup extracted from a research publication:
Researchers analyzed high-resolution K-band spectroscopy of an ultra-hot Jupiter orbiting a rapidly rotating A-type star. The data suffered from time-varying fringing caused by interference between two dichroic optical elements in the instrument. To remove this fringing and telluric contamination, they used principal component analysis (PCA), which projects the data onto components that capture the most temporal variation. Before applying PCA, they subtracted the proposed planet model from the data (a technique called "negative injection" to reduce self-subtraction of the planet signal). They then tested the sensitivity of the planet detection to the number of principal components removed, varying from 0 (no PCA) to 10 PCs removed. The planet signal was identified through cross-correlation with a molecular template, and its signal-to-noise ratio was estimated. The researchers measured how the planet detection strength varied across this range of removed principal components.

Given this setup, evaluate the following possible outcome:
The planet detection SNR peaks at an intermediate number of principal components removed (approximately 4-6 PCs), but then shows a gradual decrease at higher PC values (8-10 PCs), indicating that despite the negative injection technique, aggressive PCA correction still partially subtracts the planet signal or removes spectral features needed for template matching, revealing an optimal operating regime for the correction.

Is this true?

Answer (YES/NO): NO